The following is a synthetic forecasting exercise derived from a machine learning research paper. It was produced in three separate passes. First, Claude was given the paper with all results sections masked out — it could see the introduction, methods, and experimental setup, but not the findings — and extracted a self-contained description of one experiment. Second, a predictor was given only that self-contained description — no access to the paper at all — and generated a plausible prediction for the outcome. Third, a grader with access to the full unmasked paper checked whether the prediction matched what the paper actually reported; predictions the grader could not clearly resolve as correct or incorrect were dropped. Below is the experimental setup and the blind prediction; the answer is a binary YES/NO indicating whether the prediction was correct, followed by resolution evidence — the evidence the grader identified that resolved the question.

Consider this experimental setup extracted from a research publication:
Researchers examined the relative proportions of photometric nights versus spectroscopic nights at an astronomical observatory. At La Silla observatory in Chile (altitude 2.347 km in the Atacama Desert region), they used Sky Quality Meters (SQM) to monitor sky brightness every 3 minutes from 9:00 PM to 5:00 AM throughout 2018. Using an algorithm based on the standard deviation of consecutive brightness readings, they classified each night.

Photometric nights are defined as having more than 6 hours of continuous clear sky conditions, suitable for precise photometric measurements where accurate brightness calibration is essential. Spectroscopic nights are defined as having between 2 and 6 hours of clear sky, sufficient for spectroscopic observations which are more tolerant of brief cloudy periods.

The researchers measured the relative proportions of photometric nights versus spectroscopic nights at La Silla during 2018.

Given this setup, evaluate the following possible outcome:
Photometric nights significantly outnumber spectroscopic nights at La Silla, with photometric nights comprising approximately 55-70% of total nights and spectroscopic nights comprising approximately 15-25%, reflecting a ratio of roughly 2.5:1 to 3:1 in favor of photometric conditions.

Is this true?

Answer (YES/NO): YES